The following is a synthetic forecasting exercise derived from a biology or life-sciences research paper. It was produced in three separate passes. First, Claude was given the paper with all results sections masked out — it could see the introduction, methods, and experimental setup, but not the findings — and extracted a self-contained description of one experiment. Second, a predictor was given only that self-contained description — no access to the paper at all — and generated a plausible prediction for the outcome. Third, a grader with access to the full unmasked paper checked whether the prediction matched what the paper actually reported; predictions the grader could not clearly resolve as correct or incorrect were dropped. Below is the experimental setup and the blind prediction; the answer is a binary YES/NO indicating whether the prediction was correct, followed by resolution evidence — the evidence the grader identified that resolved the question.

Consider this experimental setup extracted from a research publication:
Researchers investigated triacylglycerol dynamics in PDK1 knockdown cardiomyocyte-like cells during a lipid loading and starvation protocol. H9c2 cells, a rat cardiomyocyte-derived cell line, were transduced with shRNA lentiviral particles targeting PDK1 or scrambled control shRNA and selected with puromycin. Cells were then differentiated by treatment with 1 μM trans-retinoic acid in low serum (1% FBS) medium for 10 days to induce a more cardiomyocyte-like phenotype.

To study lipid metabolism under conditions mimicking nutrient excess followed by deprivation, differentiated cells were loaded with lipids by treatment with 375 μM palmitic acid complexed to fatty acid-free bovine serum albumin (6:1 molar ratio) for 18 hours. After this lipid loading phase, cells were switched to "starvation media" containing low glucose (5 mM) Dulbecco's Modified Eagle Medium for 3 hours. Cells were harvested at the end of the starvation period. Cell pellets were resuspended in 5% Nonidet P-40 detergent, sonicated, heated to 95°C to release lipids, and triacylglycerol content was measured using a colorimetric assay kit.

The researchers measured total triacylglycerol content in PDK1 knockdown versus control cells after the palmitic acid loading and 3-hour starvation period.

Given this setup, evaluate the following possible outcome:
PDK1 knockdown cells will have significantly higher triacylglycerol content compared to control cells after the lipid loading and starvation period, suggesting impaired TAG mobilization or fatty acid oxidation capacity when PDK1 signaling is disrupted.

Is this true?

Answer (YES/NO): YES